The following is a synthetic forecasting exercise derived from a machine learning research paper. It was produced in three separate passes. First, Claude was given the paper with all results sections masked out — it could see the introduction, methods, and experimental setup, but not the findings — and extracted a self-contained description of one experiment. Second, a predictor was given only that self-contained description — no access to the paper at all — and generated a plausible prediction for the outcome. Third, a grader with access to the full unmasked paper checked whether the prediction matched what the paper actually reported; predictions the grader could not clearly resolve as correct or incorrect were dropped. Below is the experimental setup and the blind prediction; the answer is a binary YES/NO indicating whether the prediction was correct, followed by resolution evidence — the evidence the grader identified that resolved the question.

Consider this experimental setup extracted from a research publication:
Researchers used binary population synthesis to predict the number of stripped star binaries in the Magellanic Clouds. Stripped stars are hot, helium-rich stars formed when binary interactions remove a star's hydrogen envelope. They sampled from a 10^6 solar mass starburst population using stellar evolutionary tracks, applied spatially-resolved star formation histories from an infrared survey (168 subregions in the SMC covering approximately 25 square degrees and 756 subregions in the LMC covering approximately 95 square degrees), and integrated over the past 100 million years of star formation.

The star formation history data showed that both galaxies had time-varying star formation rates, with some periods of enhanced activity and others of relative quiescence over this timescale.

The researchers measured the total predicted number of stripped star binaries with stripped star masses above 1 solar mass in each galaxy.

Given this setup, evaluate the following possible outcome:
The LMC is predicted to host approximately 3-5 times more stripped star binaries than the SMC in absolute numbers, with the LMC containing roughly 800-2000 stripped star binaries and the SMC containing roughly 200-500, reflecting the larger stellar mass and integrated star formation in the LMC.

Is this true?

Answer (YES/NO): NO